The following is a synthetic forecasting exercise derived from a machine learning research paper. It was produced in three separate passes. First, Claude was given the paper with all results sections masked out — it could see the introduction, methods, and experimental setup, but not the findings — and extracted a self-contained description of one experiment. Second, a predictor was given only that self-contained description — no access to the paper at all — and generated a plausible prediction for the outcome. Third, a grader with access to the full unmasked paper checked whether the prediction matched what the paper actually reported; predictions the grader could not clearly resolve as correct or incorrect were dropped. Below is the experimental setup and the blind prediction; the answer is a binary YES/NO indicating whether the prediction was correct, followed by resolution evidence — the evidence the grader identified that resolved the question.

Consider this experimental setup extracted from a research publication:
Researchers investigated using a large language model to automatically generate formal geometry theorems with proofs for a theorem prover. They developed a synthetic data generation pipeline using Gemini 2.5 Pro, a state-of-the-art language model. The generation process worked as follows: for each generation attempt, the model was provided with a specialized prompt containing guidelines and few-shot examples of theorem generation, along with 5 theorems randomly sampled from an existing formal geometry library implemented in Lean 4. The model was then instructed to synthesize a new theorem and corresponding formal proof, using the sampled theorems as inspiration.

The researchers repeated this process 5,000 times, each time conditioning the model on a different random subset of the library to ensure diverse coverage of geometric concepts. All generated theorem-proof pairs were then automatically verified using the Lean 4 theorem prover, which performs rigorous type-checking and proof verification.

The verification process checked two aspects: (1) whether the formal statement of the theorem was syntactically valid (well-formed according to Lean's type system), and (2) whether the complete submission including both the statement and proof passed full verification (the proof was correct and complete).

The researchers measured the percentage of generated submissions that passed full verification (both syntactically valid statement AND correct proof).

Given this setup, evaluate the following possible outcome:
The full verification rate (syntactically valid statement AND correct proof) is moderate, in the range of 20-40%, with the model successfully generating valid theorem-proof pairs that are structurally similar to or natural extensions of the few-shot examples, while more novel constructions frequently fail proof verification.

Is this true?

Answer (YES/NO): NO